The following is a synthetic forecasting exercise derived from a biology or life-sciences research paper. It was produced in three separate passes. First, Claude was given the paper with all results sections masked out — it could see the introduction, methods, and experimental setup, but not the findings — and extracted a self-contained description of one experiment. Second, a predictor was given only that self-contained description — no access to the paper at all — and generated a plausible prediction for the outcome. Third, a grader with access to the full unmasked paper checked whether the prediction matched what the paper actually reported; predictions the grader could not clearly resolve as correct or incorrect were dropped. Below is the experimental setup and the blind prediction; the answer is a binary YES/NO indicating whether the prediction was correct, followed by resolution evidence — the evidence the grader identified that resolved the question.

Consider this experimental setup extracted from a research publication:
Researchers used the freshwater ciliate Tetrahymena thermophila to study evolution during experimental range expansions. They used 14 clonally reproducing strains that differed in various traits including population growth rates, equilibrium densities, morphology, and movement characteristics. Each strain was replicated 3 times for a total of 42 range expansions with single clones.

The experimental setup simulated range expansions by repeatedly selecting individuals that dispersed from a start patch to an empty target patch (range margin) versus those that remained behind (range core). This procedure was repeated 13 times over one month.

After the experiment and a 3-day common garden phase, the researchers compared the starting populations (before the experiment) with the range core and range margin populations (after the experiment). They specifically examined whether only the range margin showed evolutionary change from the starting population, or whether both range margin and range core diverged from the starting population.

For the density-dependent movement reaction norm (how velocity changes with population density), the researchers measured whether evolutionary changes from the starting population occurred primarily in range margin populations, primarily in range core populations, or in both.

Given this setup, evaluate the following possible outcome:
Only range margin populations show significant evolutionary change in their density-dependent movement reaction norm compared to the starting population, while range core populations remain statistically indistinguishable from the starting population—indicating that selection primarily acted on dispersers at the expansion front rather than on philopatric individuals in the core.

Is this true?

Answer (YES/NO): YES